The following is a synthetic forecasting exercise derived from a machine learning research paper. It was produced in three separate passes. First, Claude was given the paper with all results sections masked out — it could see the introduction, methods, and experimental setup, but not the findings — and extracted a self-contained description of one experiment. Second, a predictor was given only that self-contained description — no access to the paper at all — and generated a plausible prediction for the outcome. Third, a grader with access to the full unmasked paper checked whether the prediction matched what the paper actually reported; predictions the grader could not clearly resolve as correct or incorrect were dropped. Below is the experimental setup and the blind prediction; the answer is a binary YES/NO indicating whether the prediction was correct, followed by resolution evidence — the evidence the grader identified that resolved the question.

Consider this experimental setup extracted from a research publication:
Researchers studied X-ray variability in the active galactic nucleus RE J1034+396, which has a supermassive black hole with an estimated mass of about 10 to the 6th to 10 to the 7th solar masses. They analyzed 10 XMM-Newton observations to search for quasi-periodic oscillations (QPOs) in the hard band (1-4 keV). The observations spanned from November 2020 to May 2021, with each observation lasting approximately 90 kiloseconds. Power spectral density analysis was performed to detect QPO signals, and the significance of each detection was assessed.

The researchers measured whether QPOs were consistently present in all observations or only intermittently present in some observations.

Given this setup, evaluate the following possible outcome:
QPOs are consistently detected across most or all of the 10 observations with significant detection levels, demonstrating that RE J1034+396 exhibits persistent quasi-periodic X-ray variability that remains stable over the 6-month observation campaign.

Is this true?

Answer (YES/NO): YES